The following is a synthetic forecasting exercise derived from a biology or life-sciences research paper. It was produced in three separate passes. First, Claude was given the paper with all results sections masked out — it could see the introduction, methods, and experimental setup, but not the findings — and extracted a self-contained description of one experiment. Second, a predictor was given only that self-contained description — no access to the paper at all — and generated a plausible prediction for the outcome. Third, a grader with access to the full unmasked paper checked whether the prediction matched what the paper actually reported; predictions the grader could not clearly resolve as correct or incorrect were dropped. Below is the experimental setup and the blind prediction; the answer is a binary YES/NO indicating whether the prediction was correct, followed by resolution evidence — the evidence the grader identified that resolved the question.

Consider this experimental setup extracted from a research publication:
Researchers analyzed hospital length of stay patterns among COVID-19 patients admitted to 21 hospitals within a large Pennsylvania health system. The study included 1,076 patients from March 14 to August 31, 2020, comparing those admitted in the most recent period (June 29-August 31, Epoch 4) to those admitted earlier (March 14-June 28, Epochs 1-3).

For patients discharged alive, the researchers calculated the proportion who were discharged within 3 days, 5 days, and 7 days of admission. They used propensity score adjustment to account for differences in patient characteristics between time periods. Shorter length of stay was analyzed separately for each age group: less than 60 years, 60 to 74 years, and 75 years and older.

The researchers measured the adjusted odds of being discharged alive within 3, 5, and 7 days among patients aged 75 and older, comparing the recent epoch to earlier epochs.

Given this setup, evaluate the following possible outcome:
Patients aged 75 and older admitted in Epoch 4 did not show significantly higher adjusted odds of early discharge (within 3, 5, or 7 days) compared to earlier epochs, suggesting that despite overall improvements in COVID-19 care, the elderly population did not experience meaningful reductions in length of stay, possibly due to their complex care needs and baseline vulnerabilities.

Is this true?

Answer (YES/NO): YES